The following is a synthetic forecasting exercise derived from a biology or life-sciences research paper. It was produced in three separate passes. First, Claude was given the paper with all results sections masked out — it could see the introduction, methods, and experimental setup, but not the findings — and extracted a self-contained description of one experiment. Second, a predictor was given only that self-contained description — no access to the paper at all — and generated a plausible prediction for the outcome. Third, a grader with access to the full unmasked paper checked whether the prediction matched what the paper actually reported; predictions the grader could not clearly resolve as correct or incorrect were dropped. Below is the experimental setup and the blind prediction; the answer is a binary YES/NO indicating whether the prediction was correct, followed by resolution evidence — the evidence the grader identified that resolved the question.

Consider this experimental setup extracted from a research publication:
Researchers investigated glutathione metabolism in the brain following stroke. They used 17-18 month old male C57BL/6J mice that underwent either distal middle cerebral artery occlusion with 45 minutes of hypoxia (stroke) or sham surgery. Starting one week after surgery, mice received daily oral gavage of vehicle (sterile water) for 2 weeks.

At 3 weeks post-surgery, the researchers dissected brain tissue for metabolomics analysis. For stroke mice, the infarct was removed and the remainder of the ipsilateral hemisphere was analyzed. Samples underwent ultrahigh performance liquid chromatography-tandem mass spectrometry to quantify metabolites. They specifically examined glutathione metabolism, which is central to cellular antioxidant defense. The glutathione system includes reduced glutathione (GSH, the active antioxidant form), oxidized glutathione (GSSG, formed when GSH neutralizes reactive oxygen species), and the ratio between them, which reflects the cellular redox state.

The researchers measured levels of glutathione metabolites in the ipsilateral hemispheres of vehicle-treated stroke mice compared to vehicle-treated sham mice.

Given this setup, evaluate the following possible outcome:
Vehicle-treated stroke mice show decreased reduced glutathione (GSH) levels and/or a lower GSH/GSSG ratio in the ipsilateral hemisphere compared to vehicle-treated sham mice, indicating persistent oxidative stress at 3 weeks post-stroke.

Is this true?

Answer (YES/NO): YES